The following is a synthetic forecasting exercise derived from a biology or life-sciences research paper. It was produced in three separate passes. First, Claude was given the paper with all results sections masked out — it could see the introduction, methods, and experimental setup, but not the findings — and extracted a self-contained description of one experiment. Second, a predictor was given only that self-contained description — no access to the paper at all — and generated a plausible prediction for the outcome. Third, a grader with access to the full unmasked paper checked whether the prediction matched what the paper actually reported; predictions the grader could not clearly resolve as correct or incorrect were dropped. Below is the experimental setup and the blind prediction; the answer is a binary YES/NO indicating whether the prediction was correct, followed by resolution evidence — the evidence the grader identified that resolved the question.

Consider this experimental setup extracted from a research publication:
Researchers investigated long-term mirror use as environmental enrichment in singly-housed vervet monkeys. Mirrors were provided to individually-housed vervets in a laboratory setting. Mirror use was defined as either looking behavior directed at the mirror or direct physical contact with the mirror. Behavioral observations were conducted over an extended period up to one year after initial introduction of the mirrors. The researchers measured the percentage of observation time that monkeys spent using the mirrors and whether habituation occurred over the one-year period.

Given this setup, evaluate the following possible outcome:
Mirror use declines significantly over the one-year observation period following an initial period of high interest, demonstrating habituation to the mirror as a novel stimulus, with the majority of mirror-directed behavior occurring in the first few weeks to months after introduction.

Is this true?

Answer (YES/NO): NO